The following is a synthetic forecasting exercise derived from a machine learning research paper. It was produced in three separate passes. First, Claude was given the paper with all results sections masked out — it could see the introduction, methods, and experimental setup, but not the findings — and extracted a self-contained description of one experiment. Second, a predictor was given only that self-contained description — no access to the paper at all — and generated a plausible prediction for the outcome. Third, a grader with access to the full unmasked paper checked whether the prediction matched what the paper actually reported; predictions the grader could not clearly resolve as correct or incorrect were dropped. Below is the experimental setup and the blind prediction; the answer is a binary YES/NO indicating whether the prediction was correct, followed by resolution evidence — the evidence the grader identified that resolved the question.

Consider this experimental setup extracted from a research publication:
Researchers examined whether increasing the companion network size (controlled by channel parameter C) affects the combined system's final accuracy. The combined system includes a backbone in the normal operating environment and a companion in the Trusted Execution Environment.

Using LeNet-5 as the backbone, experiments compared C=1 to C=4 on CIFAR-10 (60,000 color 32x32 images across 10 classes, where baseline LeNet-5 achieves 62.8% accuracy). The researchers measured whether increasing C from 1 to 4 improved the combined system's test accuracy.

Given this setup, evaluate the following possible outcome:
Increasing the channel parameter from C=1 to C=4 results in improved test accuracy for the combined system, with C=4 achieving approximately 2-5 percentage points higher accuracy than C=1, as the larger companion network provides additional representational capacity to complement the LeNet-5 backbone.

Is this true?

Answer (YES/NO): NO